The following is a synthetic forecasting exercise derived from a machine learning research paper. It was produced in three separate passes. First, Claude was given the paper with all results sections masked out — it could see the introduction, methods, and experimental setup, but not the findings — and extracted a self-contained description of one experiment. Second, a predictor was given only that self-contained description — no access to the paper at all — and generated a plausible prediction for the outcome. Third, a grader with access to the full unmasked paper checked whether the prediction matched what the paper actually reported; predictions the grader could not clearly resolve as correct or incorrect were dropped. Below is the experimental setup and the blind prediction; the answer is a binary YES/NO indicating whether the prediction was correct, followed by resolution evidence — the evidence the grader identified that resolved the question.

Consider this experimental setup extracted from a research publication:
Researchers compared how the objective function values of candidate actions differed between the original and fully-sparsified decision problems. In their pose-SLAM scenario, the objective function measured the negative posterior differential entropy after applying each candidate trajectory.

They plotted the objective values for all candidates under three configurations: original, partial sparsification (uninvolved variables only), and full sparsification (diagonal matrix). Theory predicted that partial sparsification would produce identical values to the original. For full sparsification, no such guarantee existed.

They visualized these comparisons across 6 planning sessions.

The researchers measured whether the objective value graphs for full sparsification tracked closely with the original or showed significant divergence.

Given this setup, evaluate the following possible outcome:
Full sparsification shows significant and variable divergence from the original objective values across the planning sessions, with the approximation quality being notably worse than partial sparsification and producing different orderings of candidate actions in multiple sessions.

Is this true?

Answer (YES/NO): NO